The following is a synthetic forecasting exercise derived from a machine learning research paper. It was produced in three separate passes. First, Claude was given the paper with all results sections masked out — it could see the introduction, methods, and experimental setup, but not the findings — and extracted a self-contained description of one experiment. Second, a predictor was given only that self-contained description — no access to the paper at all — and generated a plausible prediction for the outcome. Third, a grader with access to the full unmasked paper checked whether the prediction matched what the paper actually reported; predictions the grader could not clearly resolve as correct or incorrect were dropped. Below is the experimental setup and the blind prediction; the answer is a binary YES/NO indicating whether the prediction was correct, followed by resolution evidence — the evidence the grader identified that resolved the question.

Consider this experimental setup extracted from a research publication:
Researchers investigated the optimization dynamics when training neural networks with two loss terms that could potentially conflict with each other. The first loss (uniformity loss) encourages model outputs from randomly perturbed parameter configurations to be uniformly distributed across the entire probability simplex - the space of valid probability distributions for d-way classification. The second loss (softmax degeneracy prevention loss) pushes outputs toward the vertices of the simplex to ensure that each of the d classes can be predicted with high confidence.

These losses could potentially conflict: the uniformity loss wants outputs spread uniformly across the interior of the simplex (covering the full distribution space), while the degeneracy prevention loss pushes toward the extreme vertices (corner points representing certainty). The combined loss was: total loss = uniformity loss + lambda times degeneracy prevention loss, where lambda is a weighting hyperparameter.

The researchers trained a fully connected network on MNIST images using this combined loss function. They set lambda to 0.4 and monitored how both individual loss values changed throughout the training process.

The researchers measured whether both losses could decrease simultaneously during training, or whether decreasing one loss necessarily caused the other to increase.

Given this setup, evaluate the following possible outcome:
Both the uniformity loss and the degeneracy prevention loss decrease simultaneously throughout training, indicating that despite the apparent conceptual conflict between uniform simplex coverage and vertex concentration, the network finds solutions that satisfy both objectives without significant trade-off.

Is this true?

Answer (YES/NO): YES